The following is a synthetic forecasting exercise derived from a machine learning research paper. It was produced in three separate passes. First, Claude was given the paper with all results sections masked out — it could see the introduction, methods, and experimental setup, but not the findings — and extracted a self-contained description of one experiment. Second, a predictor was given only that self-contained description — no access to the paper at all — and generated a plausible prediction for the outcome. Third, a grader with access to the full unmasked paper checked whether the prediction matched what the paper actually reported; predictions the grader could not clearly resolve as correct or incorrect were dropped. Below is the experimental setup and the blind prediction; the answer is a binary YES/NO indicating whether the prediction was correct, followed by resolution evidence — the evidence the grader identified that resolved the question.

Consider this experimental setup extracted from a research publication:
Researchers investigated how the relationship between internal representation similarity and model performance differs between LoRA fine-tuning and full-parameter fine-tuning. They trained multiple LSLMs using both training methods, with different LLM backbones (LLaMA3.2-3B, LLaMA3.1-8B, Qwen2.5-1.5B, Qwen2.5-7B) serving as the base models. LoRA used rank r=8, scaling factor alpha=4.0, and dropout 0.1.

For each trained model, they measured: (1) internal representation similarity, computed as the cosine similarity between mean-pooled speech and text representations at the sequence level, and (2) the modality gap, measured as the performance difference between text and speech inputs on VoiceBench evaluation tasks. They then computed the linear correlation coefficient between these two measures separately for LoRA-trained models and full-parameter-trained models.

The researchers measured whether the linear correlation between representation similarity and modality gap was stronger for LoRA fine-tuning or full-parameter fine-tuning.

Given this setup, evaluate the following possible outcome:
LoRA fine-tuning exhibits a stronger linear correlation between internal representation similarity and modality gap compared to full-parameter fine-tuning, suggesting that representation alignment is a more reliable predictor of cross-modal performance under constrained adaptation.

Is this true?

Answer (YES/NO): YES